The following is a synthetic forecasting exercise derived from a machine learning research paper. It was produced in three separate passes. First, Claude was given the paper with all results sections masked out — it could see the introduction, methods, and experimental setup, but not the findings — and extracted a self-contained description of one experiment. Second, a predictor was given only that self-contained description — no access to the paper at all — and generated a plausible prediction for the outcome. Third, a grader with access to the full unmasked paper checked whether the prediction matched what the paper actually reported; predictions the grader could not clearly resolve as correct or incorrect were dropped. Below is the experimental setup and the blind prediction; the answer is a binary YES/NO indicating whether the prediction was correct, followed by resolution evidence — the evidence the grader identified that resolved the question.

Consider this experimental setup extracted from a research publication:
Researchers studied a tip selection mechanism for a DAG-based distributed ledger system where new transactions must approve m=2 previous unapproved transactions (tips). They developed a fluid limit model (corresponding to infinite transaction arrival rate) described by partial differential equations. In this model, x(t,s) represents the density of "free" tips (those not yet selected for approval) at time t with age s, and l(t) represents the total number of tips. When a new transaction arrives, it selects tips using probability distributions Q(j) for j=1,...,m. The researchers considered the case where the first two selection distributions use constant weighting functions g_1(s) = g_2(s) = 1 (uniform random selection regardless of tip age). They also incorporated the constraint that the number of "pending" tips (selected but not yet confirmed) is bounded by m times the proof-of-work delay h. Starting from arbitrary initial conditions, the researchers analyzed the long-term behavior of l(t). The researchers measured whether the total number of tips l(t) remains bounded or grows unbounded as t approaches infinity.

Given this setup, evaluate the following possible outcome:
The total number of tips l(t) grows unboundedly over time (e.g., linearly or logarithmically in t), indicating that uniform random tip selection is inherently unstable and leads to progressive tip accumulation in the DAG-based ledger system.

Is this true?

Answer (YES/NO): NO